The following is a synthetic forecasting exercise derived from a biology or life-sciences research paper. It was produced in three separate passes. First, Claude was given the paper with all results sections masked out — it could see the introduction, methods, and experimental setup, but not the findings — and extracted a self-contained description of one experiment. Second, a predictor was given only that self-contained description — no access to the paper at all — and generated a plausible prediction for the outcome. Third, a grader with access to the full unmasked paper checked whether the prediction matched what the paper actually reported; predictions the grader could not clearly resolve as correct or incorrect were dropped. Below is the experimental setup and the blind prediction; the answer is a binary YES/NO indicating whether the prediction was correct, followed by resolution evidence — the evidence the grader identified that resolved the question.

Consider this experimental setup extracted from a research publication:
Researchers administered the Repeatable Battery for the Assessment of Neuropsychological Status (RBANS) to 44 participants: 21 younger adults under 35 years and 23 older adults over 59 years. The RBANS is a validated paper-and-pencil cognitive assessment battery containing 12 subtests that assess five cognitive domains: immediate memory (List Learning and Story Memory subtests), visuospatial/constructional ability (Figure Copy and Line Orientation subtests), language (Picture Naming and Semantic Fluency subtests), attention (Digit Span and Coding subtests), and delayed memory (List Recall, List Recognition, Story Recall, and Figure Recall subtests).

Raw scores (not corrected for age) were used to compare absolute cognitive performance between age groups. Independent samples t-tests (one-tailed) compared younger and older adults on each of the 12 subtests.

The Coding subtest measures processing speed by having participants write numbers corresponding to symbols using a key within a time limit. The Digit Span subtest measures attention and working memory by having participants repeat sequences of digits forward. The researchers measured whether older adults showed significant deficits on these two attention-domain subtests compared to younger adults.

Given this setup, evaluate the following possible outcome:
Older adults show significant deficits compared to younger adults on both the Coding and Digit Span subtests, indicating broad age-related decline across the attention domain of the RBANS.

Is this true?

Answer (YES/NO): NO